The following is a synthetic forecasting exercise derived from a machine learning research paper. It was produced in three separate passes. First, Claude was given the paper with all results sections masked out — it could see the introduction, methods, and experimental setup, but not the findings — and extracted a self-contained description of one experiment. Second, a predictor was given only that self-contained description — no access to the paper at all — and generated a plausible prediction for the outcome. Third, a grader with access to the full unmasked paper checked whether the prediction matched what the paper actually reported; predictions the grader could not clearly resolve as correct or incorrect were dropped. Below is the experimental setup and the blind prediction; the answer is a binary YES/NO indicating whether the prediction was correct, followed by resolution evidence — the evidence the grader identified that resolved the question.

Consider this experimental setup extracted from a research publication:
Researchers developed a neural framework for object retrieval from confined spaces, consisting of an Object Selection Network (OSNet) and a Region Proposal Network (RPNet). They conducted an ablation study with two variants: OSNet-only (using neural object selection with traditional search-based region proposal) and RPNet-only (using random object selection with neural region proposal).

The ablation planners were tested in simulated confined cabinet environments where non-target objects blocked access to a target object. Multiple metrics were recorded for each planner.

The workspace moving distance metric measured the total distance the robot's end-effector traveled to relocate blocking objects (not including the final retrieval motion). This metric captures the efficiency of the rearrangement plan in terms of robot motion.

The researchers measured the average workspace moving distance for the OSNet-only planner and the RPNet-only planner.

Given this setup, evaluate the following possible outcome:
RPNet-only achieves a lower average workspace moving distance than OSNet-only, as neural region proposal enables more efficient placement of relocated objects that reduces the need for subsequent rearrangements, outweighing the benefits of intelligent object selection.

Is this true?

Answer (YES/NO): YES